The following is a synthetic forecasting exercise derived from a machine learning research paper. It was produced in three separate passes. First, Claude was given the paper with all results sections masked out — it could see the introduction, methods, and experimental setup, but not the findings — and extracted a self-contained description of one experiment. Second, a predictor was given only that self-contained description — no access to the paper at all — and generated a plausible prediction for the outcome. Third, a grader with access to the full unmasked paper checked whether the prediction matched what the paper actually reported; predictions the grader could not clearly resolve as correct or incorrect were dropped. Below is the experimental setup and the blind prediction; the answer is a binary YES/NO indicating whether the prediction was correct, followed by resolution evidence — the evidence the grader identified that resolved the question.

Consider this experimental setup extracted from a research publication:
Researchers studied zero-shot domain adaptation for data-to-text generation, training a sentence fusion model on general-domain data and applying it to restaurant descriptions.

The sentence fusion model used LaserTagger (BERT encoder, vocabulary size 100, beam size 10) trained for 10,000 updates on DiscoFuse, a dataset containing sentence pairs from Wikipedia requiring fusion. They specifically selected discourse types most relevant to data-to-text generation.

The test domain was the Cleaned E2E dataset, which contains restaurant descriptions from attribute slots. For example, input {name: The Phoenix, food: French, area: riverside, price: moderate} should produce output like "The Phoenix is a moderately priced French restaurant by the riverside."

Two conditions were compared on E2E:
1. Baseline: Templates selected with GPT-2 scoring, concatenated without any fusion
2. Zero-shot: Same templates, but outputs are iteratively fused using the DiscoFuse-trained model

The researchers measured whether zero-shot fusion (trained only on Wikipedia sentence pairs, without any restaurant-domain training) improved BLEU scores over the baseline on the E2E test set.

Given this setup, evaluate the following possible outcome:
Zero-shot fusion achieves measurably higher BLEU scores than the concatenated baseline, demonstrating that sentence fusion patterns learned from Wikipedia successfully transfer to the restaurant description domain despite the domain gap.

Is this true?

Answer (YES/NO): YES